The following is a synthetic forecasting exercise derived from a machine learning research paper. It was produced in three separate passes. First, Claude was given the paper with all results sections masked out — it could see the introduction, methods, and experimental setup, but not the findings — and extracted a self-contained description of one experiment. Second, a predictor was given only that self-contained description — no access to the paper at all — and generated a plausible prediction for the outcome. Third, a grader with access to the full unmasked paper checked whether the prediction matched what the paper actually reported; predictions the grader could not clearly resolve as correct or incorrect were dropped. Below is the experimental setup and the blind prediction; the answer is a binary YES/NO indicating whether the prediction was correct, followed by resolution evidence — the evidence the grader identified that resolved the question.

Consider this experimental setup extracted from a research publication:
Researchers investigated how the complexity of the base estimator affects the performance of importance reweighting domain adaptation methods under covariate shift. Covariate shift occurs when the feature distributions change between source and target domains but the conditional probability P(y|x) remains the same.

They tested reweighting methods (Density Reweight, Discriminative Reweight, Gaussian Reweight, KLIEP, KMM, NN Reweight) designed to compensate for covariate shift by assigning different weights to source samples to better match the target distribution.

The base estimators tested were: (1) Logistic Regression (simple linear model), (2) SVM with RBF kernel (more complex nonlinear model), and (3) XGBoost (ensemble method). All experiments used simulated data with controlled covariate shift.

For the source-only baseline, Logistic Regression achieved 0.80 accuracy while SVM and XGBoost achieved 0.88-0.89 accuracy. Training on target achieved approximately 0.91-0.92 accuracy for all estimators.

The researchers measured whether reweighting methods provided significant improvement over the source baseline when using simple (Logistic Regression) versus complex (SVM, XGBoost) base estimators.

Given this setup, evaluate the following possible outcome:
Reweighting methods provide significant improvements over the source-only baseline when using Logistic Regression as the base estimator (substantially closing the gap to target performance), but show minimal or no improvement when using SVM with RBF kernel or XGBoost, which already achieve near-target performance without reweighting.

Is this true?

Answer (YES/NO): YES